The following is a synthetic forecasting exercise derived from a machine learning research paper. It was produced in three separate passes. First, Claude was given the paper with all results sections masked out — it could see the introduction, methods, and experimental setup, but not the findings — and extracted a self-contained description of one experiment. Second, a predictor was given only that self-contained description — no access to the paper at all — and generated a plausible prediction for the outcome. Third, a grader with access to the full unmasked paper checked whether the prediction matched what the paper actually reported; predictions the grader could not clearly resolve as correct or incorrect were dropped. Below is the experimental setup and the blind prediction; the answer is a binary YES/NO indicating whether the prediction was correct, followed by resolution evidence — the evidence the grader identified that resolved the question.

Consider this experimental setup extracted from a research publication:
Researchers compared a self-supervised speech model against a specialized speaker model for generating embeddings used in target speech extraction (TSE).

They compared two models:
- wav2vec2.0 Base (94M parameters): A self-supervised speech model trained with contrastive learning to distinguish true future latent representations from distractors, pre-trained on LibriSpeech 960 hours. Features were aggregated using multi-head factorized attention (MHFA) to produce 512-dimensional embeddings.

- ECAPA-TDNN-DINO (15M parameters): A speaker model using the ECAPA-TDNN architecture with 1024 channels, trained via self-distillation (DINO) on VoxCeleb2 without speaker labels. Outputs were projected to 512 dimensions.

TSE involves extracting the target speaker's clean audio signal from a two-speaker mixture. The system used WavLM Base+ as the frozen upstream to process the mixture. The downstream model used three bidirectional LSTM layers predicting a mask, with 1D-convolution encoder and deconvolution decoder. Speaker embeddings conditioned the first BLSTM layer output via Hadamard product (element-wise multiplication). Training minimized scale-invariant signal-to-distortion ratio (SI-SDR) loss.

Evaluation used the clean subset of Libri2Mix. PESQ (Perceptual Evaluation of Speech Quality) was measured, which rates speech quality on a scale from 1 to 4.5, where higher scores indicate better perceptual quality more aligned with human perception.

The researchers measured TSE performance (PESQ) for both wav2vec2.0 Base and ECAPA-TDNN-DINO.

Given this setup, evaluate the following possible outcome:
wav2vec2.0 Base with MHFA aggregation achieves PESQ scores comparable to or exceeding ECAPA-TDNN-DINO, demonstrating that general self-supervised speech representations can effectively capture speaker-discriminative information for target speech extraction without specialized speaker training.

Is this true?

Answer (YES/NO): YES